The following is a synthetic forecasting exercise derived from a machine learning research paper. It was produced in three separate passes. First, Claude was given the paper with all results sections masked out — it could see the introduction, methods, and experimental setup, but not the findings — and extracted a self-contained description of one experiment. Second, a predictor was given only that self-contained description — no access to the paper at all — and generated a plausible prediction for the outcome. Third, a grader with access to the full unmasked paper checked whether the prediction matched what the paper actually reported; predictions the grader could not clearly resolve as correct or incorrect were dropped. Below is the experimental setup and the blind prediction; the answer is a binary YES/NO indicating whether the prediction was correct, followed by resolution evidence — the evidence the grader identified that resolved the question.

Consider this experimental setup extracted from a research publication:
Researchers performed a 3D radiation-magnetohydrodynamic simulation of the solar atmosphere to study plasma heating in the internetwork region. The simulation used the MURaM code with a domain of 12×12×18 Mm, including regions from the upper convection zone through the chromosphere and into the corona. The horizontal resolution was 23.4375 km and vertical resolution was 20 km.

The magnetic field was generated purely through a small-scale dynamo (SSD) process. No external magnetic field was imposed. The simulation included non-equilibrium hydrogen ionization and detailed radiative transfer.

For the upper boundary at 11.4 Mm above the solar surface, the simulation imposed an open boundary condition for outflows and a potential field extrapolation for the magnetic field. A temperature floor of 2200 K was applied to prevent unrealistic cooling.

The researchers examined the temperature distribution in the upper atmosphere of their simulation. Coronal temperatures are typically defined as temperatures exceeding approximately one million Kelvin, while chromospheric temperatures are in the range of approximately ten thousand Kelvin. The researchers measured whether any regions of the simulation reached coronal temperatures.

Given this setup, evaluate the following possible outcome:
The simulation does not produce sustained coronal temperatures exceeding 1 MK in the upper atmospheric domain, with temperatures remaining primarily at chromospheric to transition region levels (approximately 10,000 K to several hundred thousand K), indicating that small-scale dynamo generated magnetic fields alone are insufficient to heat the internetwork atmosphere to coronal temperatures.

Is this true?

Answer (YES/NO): YES